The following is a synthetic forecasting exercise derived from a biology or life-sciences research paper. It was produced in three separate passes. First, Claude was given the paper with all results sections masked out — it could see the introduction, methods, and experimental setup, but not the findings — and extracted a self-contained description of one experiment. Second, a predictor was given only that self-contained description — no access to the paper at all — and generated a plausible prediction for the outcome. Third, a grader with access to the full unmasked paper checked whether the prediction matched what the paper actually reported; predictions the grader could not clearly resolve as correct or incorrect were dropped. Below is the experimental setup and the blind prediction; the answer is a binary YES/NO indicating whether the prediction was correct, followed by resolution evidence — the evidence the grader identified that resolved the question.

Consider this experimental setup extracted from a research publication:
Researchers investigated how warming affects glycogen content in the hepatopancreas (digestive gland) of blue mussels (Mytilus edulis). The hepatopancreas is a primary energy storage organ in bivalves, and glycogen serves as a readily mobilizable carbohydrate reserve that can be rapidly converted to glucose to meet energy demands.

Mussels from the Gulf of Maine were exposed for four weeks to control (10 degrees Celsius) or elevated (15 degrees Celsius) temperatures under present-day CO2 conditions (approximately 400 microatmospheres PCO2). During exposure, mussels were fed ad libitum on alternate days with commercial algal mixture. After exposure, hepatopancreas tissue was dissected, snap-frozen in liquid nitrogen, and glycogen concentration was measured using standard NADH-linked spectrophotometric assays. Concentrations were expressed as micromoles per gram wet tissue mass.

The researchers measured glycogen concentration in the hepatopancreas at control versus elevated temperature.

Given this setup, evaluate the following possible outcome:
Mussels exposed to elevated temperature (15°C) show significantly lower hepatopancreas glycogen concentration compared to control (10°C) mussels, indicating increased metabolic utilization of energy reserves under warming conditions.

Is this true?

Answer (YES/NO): NO